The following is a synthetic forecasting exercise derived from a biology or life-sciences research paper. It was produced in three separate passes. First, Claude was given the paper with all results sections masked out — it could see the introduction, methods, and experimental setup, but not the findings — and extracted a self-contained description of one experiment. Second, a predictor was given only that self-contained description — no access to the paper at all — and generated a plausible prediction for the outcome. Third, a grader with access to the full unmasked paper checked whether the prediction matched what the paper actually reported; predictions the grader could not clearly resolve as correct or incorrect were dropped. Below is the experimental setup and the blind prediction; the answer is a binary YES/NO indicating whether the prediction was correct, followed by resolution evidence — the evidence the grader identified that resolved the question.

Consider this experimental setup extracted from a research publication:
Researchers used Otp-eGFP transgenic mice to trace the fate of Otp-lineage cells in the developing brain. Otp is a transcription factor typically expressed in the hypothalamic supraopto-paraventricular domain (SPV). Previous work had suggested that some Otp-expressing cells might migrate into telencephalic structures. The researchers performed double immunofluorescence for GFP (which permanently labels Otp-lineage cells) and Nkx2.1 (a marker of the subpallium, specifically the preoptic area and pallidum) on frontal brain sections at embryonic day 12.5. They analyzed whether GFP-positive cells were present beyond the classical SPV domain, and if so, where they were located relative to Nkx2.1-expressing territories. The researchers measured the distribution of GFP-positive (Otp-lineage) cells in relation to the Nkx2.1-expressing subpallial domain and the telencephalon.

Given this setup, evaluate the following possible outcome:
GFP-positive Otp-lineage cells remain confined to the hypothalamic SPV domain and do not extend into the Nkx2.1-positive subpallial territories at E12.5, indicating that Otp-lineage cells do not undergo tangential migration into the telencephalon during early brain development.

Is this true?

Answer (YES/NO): NO